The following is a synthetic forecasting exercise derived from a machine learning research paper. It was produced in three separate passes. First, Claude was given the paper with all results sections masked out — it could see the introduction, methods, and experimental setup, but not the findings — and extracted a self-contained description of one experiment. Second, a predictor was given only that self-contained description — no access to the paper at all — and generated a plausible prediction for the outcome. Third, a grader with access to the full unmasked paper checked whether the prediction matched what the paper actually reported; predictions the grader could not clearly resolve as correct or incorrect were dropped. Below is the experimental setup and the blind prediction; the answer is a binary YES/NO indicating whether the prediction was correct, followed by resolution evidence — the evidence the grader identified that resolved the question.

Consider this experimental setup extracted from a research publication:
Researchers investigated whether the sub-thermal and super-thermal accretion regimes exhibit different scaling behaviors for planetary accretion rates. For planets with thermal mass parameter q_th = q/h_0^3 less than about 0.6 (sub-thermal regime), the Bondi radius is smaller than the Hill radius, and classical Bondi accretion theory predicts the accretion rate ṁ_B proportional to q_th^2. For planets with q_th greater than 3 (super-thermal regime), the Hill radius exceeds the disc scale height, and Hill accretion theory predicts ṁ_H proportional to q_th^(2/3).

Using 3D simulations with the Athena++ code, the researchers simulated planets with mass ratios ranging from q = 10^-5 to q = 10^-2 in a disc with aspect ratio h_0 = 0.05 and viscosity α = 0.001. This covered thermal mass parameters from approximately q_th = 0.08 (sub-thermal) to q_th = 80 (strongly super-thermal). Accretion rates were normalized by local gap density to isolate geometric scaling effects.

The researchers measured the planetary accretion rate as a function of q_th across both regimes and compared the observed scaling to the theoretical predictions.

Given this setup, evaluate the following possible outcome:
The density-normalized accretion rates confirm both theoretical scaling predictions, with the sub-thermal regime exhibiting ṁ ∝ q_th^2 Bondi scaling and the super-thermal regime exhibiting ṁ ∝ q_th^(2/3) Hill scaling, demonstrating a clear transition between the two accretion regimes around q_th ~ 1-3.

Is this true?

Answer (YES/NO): YES